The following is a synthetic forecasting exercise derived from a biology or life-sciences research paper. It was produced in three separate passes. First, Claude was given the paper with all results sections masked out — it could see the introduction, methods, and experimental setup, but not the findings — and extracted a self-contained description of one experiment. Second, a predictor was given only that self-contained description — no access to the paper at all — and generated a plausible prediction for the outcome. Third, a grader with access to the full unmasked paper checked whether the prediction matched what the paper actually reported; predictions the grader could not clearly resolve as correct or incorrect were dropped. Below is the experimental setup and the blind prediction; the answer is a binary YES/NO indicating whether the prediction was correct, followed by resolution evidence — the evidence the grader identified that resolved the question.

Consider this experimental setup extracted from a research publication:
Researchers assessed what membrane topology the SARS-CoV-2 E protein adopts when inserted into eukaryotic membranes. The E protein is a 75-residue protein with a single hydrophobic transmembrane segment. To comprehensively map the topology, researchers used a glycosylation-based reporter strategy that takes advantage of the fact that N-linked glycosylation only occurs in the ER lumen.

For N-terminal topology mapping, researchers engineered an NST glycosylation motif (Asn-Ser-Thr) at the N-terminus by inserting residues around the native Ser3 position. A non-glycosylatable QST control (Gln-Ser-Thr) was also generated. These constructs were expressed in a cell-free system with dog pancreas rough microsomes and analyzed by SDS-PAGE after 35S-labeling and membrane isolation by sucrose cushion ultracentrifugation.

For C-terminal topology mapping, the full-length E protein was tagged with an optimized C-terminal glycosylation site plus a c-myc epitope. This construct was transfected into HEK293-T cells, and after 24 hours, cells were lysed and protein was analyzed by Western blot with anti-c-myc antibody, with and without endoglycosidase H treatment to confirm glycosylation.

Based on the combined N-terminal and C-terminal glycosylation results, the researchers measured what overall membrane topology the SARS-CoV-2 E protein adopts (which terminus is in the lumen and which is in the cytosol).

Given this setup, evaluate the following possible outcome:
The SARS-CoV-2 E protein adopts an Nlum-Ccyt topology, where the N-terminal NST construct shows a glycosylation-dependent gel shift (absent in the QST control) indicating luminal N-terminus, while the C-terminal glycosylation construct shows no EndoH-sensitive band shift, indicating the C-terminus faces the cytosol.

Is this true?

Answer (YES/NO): YES